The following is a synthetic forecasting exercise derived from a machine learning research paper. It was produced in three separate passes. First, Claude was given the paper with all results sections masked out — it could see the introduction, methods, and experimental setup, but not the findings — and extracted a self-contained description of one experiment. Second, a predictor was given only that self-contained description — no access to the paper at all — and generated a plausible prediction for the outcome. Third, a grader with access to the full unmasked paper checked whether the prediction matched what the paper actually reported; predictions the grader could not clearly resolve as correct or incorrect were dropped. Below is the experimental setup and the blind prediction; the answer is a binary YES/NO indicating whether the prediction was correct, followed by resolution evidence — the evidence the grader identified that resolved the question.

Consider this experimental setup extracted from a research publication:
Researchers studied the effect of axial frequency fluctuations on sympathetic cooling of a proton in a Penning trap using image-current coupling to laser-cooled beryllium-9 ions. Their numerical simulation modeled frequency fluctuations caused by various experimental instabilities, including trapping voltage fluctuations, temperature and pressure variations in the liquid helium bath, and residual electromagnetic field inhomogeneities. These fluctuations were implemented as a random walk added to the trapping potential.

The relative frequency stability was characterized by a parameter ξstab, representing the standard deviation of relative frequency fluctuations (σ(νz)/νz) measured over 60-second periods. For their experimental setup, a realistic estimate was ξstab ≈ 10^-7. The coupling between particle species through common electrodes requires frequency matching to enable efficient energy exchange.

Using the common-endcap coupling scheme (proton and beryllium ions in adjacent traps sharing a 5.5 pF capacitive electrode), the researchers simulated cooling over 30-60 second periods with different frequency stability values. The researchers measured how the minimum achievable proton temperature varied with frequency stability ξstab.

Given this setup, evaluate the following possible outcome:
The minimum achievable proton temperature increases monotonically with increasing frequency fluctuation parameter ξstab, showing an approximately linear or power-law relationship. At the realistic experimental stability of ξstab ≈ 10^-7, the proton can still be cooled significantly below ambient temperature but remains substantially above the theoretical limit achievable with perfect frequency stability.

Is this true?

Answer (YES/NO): NO